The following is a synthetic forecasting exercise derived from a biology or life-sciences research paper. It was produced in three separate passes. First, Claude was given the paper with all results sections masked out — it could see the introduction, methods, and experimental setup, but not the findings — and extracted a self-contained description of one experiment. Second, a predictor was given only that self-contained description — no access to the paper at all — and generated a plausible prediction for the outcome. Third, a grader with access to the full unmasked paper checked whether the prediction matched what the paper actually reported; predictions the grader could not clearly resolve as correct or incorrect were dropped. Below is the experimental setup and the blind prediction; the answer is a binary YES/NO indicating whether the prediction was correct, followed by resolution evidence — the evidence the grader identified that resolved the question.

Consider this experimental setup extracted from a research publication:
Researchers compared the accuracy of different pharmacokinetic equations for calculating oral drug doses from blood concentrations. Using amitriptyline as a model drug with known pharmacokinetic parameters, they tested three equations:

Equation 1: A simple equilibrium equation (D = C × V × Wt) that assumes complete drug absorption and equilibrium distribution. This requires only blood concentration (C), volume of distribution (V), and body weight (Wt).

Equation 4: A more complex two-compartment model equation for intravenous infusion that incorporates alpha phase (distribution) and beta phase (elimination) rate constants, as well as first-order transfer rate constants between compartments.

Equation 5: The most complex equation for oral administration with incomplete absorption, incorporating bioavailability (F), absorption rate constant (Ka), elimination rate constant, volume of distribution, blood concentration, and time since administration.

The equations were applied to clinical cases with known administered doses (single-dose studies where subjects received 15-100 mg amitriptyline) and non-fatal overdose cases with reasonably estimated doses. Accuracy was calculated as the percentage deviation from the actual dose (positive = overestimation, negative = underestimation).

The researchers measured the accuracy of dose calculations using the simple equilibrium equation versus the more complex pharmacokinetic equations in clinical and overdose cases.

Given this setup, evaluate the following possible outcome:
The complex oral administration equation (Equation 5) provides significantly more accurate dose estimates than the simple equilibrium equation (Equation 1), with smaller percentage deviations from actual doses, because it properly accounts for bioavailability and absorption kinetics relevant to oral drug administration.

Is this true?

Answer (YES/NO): NO